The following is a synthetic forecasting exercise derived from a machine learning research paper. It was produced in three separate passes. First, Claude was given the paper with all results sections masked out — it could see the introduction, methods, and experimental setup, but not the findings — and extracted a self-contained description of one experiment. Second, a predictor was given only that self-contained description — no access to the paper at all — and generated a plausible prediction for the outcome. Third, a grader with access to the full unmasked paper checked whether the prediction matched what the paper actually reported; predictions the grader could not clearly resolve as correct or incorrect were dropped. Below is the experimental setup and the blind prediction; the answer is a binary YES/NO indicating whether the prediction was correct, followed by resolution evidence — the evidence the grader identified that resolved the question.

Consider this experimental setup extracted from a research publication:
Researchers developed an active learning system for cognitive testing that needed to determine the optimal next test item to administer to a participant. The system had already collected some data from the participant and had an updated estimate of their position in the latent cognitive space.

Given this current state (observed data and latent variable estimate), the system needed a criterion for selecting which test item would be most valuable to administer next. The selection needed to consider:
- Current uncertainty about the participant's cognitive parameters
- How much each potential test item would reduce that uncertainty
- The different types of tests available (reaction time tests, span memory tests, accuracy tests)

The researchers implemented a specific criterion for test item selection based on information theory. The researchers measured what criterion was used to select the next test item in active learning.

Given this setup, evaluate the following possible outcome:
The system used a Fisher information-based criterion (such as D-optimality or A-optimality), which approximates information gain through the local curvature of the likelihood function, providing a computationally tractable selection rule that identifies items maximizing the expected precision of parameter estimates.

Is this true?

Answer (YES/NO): NO